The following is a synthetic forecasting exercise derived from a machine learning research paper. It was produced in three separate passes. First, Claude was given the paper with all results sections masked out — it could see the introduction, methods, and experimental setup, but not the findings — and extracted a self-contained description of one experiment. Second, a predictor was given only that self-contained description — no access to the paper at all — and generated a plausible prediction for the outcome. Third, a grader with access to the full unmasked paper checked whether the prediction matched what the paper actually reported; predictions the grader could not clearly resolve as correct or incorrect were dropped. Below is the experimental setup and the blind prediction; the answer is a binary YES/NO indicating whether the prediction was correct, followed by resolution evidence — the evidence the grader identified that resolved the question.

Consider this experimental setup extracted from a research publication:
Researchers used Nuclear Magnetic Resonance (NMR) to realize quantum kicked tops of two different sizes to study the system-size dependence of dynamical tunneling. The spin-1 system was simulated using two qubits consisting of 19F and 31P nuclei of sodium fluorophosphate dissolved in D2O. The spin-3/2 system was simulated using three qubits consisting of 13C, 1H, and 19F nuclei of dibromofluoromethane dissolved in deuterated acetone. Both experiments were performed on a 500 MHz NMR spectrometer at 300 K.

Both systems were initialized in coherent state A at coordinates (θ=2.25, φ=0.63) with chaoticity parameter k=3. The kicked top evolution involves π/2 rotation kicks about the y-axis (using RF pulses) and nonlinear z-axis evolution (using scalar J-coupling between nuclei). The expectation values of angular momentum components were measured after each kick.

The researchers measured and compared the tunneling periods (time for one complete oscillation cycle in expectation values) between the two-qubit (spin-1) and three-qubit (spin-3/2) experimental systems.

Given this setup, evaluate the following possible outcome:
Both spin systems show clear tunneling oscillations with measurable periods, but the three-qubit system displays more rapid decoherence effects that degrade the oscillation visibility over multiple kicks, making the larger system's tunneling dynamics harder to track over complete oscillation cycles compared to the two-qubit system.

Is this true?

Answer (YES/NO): YES